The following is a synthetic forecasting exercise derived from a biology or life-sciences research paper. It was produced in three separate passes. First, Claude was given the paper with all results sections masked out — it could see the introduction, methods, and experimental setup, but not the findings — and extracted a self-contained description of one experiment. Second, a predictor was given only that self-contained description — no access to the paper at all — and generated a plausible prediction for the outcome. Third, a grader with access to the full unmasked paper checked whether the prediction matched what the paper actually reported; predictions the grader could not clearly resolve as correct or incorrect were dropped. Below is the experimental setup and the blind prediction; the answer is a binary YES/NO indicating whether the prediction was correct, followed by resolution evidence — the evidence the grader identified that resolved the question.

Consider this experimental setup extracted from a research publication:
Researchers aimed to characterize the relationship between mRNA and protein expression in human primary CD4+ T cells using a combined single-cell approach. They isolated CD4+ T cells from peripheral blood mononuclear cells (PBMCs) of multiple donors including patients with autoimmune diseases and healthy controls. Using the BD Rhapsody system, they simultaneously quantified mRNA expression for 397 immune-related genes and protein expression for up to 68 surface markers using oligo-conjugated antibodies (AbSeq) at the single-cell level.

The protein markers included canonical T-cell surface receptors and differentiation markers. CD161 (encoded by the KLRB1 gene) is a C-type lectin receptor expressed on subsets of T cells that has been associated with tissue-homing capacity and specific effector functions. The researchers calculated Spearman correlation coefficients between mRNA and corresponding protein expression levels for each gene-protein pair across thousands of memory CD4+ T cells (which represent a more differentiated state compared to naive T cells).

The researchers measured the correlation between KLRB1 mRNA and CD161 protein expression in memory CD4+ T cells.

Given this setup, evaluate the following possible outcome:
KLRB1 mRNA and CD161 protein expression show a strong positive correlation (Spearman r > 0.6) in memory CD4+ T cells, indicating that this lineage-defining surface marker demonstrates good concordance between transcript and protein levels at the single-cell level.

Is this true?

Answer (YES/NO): YES